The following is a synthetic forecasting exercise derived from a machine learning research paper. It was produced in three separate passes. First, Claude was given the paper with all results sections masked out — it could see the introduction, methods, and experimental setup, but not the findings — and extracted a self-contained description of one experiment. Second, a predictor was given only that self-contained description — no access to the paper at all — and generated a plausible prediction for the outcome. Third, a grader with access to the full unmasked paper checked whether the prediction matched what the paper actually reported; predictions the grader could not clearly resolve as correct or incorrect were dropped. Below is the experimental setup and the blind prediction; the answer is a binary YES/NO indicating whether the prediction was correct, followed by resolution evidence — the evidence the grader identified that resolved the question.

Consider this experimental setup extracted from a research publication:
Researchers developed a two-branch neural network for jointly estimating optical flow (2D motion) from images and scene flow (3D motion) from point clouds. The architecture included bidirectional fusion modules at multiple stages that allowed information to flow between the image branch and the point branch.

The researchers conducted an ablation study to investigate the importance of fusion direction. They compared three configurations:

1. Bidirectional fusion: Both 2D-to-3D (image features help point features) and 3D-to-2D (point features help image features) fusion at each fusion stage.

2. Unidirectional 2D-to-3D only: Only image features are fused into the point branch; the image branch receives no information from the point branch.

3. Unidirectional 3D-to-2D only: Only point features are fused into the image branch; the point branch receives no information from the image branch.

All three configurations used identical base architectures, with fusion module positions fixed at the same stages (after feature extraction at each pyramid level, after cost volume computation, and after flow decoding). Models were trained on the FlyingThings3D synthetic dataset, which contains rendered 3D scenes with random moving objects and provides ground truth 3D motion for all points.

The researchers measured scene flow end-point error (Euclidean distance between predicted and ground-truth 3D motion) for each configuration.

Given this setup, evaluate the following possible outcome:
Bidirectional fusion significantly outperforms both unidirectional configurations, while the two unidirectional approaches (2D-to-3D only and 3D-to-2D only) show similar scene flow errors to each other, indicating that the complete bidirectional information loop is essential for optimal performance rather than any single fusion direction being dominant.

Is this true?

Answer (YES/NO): NO